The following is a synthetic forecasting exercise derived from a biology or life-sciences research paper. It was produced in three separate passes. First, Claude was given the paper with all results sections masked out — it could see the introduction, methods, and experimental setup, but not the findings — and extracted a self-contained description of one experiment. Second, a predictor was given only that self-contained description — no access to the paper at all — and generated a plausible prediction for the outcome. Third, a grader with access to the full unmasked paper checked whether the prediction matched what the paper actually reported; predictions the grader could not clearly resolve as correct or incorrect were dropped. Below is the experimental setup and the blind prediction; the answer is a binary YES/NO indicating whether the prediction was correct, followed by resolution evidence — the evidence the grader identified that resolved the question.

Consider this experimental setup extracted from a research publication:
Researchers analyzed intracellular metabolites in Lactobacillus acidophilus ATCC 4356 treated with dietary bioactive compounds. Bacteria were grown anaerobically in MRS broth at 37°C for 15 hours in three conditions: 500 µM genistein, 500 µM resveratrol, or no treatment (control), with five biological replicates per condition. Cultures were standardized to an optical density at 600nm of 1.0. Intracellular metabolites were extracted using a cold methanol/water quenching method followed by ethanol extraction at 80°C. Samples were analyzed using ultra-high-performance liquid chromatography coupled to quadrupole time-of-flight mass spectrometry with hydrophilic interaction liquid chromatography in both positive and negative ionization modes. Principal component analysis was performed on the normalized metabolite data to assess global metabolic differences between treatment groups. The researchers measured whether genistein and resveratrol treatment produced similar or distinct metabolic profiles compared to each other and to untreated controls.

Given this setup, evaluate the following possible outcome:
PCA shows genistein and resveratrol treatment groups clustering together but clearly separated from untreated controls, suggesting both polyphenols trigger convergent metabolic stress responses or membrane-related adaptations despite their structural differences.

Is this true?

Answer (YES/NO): NO